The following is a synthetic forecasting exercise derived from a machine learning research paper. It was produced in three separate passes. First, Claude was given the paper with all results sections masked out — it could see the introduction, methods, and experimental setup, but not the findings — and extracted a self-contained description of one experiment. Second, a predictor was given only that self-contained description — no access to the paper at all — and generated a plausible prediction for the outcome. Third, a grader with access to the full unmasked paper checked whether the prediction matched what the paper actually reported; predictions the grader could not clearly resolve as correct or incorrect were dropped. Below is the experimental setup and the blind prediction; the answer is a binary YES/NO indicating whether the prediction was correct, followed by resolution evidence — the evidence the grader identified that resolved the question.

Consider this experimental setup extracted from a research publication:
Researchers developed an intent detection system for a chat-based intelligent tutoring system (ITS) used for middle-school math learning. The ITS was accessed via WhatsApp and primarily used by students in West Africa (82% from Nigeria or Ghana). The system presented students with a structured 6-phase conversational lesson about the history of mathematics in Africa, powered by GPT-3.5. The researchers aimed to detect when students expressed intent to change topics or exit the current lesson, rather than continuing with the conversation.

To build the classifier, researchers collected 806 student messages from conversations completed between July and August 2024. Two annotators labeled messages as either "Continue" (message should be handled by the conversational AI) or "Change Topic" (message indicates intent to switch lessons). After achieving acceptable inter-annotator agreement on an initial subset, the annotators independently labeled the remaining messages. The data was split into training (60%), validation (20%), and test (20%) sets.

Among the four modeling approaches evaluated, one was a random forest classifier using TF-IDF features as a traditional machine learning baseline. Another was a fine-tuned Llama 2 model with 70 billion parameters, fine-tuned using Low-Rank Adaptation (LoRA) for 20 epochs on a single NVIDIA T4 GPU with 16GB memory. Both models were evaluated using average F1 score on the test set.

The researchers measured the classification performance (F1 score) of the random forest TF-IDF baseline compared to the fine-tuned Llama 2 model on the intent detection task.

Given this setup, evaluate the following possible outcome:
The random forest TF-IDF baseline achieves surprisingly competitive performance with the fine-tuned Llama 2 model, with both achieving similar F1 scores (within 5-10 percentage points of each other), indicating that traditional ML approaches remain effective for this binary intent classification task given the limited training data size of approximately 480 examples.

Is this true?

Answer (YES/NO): YES